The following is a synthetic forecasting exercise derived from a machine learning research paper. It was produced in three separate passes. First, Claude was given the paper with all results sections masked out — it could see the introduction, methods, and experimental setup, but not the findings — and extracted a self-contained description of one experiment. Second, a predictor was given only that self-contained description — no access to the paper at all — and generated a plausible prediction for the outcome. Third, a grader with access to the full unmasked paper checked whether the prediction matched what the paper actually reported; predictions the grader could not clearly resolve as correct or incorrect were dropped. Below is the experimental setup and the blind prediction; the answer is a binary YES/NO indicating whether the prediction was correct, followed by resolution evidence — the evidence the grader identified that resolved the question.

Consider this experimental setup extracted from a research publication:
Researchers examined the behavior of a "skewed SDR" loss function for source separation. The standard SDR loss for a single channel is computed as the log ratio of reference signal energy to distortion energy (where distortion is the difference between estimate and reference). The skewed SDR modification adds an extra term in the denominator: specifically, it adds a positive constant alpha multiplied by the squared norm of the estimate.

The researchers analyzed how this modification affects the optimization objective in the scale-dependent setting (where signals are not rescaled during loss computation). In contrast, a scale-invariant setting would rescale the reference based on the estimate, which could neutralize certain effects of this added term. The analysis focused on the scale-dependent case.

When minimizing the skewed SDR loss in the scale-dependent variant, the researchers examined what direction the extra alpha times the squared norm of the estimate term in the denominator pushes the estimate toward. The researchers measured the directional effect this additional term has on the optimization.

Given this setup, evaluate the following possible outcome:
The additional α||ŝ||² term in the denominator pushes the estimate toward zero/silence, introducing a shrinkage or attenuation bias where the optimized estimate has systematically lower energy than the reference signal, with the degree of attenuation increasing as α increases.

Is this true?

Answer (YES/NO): YES